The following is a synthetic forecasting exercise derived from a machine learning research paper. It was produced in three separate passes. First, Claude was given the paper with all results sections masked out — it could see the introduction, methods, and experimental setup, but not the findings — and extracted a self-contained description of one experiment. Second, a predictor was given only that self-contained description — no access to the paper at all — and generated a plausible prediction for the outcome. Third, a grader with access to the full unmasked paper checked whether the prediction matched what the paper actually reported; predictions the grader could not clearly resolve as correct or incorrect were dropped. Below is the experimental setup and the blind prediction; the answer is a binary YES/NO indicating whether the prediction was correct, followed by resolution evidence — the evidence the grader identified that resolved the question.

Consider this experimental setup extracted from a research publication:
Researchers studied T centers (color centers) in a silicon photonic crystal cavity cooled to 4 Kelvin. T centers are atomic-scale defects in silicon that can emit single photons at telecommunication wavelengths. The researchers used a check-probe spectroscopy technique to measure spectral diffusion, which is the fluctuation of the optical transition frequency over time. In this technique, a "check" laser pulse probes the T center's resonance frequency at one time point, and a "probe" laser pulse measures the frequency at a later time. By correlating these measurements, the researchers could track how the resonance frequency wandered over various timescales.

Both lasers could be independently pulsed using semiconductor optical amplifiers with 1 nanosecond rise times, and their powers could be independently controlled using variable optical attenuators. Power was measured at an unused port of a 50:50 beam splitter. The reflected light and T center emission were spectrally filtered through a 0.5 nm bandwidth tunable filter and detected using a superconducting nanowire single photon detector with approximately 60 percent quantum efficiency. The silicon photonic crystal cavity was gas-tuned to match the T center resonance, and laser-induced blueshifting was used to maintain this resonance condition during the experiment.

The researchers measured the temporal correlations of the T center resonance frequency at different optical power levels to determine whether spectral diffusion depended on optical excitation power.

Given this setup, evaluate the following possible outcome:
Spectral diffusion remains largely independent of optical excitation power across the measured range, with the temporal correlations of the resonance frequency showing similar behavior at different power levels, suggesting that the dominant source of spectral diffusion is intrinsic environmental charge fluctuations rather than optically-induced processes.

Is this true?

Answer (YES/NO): NO